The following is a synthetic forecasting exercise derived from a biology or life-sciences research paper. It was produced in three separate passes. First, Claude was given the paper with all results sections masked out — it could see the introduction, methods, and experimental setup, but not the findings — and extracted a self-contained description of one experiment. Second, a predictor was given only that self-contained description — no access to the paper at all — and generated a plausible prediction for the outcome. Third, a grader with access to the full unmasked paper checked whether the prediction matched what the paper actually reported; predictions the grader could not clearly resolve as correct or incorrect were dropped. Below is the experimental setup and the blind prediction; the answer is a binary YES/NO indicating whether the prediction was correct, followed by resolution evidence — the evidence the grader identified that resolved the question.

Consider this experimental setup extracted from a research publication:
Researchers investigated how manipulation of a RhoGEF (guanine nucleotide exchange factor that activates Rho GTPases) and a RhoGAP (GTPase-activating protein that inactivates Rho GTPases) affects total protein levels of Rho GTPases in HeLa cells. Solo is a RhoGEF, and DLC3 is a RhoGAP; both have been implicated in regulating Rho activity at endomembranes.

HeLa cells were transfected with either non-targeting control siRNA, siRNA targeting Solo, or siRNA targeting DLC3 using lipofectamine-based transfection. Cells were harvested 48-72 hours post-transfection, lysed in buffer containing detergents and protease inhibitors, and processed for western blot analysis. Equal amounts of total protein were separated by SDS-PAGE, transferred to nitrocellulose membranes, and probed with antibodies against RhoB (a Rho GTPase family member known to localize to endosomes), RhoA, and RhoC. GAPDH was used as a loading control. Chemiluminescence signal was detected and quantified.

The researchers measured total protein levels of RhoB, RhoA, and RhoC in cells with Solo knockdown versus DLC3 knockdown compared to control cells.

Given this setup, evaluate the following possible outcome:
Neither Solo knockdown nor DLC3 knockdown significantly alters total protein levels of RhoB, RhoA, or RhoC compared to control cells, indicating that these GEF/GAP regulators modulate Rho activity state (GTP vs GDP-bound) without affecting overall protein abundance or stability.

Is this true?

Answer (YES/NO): NO